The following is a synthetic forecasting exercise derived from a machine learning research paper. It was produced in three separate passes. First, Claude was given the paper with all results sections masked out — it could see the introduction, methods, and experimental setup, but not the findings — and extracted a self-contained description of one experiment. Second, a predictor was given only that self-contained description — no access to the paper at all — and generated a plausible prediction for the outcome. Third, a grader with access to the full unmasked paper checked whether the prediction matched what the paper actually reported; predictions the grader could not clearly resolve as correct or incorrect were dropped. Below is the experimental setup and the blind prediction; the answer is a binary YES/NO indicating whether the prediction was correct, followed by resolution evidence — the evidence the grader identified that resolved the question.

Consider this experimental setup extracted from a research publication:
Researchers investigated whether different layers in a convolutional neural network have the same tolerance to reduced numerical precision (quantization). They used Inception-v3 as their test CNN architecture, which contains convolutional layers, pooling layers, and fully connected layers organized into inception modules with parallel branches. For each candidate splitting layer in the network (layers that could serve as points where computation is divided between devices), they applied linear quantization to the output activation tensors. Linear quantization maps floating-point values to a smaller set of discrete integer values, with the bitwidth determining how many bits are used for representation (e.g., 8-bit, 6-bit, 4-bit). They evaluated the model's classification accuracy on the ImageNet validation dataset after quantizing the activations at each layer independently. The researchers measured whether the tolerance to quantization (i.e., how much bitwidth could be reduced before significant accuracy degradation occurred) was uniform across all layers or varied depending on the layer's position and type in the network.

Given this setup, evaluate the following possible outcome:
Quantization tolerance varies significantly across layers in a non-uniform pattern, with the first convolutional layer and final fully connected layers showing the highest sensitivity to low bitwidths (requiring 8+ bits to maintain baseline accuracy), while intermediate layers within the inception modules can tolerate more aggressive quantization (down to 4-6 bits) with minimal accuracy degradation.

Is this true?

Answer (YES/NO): NO